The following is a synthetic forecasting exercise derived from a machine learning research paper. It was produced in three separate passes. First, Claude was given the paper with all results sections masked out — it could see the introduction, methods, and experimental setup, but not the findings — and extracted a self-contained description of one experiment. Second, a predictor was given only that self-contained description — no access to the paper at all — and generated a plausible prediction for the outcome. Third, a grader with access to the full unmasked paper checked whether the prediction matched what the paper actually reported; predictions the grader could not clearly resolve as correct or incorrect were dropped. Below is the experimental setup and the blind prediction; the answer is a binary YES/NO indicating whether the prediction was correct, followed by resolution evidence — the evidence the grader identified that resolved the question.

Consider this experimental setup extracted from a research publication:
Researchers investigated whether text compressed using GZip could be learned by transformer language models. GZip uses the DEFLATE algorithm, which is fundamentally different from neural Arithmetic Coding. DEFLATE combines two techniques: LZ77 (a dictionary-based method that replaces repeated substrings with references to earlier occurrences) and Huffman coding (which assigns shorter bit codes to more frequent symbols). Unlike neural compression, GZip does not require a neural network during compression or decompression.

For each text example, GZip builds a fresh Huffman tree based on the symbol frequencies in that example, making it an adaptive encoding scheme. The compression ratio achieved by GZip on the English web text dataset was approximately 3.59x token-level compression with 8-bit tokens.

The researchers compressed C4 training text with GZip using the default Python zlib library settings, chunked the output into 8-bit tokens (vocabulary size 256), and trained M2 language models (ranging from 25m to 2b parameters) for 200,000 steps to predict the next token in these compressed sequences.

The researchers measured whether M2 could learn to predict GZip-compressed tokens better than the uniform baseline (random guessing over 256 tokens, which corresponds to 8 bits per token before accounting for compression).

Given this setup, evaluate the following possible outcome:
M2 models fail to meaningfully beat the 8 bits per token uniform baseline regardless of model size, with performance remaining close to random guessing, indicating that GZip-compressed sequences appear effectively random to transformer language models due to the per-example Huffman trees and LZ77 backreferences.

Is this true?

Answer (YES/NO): NO